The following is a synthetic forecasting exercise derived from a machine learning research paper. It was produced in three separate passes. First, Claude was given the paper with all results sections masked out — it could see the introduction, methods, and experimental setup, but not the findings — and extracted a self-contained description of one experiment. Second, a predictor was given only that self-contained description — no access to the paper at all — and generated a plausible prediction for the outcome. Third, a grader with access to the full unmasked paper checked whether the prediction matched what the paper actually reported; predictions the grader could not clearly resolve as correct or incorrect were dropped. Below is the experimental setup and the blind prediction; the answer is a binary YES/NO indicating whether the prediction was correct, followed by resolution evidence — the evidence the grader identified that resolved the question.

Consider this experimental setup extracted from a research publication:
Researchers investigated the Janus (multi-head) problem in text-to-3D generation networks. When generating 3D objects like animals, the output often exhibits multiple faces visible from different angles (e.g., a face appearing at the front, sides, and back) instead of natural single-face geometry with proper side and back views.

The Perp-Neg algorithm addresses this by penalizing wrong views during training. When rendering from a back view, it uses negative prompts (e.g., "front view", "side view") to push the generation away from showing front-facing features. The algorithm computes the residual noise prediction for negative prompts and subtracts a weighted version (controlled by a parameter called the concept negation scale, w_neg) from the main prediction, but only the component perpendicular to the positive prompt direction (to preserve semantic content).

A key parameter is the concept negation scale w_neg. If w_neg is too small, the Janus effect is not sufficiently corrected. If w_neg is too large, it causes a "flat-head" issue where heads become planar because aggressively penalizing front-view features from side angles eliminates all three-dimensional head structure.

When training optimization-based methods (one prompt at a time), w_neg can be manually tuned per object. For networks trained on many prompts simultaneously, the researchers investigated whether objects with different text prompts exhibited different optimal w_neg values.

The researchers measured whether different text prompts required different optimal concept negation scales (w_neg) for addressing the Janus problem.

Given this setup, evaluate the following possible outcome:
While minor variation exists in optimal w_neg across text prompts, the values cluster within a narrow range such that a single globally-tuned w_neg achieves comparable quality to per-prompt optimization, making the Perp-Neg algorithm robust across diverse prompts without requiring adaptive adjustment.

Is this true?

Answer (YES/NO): NO